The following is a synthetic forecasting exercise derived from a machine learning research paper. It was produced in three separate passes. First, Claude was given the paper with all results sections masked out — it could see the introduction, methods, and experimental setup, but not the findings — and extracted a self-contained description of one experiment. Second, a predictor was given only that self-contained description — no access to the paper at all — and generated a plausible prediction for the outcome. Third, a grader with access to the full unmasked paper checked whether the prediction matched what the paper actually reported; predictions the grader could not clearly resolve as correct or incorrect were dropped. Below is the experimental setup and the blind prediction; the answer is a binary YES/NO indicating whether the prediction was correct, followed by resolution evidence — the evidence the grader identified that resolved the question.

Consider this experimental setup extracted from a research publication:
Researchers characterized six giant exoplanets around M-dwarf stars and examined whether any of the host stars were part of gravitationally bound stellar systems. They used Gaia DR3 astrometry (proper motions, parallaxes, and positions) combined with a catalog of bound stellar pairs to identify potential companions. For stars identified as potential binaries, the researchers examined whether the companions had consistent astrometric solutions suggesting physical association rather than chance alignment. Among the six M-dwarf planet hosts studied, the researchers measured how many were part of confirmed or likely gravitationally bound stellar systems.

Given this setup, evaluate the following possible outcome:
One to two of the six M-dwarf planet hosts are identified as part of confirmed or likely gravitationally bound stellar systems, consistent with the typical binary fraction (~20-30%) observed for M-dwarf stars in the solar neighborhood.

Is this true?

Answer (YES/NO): NO